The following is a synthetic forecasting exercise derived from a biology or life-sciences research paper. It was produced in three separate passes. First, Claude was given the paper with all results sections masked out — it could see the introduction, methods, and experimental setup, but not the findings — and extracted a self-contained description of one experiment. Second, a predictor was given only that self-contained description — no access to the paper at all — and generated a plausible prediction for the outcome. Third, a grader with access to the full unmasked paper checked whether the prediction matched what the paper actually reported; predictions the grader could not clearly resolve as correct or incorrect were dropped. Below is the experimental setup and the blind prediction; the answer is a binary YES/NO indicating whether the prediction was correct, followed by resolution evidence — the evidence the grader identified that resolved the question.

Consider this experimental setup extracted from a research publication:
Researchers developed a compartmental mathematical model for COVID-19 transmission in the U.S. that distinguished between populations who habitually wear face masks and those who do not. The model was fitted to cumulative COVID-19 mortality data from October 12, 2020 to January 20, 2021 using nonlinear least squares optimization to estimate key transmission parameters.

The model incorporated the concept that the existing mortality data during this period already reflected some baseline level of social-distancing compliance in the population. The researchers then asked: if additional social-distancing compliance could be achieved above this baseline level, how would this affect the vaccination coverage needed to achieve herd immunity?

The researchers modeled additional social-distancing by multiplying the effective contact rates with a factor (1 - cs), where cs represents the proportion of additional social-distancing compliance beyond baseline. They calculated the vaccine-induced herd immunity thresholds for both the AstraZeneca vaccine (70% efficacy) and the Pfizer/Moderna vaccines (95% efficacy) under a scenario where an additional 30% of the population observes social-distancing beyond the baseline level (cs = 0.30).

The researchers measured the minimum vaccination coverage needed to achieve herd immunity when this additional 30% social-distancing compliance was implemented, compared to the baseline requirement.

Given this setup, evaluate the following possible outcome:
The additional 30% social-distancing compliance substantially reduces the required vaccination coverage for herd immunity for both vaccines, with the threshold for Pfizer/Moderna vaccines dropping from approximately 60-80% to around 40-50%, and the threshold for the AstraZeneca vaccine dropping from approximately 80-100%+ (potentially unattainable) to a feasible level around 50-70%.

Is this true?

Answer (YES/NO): NO